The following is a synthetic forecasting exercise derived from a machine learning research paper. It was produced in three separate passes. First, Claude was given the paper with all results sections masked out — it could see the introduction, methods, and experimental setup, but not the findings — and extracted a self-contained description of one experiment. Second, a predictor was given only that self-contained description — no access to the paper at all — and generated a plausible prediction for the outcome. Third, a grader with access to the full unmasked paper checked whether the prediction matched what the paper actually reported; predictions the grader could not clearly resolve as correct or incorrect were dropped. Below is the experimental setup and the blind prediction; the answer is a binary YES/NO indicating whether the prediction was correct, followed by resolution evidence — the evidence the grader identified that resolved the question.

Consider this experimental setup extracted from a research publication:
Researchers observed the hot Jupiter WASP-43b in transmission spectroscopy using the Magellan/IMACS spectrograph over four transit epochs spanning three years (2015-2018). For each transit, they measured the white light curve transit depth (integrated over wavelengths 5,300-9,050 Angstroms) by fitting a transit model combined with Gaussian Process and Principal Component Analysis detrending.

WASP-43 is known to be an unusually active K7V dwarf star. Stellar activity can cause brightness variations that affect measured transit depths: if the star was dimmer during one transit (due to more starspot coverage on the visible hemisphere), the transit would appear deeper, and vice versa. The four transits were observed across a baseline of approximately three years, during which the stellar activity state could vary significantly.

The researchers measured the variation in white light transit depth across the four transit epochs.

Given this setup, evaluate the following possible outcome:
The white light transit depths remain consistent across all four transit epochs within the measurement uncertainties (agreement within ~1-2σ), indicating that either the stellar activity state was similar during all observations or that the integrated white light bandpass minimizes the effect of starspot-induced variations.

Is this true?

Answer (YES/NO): NO